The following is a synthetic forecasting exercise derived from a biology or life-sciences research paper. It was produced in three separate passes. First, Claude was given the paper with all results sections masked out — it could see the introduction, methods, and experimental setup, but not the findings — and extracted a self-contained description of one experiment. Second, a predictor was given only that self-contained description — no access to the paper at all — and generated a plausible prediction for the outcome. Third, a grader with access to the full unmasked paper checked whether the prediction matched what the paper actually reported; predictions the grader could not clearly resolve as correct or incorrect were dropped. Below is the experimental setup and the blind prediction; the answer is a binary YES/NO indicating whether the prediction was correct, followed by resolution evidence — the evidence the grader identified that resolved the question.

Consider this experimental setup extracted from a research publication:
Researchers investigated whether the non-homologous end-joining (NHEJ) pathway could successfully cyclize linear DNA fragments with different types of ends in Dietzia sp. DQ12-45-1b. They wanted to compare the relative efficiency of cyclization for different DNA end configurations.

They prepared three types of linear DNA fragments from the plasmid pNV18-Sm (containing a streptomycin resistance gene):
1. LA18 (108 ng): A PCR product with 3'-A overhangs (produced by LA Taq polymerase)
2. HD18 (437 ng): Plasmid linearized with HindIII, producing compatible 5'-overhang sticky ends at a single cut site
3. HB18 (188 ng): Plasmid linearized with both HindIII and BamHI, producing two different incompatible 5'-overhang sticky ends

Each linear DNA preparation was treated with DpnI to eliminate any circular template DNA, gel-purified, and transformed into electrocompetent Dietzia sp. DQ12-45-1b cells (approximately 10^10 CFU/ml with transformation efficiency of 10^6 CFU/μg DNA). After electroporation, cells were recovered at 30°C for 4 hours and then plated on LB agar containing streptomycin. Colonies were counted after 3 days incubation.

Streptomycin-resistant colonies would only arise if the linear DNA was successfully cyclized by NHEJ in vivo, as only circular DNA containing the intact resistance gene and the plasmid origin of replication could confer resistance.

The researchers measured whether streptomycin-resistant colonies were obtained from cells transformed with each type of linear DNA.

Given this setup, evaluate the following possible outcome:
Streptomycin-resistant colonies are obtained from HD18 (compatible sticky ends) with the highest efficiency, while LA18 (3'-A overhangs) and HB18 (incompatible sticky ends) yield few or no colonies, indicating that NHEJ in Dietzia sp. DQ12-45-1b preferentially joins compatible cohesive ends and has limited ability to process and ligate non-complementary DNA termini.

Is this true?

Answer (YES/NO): NO